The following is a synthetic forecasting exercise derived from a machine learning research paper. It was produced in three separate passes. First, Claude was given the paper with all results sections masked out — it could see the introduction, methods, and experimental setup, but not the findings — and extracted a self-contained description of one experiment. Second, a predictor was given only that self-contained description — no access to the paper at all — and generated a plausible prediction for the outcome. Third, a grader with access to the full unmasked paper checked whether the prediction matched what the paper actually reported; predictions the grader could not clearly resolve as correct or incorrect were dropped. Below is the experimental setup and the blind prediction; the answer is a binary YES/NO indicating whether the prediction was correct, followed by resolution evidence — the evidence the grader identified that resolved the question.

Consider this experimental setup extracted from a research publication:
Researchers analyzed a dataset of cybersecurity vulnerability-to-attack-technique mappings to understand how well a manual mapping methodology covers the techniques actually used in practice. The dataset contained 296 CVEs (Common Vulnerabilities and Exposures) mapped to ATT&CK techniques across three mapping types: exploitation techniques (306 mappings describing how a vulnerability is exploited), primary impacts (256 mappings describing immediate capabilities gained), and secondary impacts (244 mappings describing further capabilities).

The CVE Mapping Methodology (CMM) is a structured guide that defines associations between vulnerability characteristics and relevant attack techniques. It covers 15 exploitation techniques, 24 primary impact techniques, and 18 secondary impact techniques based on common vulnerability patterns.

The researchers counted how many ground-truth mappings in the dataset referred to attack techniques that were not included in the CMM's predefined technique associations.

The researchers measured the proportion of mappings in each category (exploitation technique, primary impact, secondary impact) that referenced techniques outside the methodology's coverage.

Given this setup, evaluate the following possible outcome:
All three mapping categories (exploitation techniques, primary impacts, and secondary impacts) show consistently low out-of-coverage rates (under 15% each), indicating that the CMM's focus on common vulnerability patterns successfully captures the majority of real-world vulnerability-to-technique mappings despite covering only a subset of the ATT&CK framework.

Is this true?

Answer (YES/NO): NO